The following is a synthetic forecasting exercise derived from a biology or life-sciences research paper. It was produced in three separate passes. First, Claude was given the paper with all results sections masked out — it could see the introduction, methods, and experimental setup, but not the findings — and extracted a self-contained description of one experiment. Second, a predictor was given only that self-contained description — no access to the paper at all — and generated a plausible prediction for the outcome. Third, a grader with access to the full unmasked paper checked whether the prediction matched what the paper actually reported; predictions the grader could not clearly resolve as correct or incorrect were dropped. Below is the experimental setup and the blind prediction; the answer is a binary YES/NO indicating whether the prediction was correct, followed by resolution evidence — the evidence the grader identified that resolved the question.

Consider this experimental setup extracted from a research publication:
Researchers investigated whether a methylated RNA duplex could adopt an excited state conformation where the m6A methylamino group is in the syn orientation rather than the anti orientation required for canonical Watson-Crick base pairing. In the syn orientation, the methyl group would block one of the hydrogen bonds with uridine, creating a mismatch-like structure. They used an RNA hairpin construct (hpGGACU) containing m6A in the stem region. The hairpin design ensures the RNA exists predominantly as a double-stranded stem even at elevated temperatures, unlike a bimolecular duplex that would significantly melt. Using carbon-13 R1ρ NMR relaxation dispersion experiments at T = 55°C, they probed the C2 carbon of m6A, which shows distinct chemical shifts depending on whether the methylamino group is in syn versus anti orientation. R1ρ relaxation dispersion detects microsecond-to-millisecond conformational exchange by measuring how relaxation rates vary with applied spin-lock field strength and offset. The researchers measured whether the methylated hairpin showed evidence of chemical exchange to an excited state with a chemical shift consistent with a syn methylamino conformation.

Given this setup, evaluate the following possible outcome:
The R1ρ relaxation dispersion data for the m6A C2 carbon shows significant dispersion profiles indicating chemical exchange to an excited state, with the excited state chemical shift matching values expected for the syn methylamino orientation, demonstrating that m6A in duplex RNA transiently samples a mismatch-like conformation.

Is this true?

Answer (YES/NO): YES